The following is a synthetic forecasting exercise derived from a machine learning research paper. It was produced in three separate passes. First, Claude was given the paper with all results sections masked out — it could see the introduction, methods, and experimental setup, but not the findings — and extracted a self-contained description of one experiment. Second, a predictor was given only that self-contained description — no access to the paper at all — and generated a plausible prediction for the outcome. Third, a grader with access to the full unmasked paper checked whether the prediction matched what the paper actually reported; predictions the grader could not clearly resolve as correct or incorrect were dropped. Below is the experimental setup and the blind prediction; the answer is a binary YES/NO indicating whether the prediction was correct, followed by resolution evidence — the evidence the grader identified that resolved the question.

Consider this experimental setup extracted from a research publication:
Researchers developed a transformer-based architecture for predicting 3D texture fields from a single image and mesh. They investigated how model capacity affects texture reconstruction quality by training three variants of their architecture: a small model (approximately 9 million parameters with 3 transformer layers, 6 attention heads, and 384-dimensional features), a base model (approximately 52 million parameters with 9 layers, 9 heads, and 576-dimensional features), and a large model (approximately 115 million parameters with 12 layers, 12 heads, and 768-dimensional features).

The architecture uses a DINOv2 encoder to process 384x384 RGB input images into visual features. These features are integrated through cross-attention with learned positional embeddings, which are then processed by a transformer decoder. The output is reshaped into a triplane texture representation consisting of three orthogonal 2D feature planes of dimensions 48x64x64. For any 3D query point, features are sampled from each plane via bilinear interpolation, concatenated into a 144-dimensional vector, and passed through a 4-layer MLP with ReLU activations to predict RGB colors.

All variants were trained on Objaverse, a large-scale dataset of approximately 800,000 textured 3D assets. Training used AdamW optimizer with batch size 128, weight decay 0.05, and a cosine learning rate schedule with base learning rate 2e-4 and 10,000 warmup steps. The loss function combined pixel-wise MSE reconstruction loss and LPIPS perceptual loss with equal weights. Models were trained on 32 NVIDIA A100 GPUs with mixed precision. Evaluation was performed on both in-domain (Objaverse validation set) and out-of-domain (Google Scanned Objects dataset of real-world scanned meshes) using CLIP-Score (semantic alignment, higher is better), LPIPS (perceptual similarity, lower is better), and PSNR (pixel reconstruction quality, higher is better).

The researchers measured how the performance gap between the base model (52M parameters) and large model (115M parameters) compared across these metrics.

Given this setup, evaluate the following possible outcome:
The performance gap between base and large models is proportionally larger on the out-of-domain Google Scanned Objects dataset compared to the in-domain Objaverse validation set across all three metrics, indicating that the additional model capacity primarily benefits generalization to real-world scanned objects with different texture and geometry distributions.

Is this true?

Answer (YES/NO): NO